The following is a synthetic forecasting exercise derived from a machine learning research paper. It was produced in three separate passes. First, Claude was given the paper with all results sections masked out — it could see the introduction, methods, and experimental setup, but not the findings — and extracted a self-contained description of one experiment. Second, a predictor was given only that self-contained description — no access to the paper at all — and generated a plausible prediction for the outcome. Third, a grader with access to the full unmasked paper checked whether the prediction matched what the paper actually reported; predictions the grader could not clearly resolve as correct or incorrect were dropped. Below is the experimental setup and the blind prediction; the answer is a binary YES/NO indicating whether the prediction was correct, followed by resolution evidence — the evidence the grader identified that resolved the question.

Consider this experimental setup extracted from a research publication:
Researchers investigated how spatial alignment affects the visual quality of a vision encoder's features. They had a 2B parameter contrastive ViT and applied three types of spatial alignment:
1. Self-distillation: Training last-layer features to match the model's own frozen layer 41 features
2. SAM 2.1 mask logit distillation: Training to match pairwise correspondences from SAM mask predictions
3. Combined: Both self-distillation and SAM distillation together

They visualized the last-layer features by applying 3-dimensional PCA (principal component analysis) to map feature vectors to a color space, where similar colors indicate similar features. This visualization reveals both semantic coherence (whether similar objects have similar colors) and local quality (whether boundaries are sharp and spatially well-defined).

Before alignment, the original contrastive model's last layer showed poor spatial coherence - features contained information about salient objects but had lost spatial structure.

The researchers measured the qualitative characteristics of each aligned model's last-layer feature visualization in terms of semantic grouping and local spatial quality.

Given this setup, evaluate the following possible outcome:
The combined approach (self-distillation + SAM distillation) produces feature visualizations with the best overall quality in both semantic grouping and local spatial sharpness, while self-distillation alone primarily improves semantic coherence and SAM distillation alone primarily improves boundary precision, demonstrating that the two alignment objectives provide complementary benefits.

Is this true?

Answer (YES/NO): YES